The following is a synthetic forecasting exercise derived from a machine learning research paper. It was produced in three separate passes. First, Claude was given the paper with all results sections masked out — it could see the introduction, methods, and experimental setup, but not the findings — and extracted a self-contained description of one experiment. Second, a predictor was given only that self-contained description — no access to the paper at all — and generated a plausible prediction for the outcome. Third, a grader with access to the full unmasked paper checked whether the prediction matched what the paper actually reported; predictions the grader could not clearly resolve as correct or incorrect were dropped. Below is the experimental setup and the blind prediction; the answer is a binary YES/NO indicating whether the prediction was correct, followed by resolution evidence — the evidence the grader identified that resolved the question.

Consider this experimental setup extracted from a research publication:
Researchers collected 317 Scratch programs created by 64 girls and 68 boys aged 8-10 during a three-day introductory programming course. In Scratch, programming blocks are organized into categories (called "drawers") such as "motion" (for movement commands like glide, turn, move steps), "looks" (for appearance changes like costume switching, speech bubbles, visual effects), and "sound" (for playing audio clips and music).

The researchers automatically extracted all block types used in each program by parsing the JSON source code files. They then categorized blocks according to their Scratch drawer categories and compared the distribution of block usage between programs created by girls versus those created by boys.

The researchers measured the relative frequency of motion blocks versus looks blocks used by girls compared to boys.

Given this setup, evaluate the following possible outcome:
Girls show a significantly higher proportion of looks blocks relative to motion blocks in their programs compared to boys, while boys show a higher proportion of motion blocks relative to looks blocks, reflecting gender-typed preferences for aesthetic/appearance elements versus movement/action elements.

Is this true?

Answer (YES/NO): NO